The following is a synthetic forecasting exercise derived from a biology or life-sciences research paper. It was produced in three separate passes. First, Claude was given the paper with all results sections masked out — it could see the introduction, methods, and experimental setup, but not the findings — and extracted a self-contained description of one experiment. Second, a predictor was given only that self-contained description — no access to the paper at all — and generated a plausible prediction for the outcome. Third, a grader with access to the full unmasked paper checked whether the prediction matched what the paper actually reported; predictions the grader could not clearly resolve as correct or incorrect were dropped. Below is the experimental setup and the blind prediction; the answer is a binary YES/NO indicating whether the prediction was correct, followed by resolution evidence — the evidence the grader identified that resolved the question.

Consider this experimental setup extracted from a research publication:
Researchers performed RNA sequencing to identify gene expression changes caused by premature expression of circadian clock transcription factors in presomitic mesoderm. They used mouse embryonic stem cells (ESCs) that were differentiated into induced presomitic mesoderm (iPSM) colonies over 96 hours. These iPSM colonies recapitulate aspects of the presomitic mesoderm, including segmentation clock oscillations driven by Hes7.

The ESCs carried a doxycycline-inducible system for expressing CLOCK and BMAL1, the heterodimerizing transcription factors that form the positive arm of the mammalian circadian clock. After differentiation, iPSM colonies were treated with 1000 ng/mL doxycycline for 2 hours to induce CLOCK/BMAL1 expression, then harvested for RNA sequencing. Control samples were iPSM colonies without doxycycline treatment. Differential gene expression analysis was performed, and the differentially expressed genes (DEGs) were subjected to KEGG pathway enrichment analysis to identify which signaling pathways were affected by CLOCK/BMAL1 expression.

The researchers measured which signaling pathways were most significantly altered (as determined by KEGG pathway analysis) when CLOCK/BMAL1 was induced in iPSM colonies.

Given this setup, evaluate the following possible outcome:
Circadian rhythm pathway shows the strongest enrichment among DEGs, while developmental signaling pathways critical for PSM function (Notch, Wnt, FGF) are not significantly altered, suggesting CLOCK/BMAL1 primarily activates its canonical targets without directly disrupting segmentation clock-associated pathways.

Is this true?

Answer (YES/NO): NO